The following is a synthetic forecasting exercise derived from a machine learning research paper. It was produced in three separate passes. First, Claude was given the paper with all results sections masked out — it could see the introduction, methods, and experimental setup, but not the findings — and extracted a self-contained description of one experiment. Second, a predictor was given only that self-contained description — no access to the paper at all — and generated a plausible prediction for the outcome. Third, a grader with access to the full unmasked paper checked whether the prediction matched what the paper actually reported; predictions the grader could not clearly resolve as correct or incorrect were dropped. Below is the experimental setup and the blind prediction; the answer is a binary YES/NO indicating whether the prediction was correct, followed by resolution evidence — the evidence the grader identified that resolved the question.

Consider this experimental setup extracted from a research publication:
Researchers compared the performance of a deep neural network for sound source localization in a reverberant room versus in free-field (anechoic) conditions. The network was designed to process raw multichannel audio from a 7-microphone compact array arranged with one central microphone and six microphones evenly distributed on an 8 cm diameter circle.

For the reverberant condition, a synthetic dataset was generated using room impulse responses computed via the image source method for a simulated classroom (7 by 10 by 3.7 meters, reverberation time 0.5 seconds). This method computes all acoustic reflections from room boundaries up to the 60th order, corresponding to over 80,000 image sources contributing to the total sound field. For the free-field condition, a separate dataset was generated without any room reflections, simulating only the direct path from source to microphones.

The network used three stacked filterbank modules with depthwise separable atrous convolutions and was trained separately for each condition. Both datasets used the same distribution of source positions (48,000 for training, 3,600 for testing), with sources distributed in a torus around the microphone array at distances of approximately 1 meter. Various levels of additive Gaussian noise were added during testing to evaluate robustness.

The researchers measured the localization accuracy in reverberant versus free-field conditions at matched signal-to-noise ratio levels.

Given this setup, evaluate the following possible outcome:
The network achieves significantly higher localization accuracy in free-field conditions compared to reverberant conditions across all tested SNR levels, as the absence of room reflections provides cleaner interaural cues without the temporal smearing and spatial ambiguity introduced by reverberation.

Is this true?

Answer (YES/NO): YES